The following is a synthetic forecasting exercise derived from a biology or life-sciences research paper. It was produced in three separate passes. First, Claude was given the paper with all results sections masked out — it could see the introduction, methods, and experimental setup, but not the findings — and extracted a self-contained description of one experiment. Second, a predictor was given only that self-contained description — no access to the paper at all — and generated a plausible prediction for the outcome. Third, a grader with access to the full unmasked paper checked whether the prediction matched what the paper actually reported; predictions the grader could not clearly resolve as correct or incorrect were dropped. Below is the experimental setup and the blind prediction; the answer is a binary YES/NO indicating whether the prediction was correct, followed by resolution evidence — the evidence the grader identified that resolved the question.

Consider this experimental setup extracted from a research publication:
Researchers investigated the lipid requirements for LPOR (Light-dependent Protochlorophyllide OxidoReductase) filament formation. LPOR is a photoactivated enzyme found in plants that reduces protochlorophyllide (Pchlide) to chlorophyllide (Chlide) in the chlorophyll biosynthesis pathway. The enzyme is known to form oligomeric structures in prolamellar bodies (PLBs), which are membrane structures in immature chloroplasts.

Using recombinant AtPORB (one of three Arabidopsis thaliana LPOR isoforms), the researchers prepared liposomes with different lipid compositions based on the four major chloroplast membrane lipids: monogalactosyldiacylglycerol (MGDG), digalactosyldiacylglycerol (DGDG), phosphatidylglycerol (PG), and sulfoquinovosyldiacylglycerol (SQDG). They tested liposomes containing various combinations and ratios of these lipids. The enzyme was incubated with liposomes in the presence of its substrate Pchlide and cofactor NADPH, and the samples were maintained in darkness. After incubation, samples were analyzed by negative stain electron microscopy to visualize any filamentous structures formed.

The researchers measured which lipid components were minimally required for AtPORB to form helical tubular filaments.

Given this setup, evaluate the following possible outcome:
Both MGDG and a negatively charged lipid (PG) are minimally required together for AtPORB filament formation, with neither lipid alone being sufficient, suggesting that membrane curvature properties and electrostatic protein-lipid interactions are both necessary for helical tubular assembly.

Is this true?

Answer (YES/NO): YES